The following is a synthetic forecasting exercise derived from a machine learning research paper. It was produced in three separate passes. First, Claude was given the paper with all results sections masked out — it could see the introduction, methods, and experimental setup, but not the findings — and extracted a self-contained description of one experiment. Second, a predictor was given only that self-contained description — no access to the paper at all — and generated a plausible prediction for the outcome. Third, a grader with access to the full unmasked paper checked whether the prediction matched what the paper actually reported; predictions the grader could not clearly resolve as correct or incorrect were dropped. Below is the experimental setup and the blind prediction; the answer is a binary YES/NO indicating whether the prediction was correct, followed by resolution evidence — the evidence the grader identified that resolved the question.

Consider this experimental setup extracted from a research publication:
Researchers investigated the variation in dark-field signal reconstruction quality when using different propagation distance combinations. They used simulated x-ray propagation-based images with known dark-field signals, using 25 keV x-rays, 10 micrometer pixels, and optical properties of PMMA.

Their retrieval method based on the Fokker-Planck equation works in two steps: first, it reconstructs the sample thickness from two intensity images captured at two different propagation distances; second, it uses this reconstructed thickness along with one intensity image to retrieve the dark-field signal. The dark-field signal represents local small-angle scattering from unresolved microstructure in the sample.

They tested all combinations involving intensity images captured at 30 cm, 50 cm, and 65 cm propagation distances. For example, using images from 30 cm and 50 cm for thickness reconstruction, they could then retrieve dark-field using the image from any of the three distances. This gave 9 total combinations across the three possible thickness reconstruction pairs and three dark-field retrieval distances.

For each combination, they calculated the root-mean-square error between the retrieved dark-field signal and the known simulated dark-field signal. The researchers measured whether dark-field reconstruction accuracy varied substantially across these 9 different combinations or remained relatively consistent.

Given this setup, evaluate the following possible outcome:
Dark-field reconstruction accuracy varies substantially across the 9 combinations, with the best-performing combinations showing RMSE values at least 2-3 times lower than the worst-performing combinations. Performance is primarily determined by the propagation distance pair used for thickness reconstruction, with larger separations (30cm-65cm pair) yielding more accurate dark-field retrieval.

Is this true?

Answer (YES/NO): NO